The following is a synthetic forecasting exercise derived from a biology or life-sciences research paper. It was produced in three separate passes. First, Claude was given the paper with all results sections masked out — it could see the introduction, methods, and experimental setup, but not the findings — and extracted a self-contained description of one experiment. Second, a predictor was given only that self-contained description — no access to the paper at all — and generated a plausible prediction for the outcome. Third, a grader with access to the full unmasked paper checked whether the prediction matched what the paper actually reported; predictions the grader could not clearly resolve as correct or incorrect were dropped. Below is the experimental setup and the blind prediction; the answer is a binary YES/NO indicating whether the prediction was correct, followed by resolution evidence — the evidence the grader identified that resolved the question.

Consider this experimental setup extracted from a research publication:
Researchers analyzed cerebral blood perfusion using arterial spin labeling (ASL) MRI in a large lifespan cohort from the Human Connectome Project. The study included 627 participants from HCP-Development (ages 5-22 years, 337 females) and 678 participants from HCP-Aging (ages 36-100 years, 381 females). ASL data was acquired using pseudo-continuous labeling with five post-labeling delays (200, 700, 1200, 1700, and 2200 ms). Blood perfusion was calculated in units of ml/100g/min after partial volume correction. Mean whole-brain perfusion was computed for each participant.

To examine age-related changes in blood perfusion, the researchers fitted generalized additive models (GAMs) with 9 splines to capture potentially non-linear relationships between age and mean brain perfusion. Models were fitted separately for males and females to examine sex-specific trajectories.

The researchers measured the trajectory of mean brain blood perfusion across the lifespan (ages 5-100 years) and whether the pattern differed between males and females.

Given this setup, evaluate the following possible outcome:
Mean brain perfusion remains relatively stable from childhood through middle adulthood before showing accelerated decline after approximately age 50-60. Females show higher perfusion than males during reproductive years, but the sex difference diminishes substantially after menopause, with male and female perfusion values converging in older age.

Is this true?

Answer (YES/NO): NO